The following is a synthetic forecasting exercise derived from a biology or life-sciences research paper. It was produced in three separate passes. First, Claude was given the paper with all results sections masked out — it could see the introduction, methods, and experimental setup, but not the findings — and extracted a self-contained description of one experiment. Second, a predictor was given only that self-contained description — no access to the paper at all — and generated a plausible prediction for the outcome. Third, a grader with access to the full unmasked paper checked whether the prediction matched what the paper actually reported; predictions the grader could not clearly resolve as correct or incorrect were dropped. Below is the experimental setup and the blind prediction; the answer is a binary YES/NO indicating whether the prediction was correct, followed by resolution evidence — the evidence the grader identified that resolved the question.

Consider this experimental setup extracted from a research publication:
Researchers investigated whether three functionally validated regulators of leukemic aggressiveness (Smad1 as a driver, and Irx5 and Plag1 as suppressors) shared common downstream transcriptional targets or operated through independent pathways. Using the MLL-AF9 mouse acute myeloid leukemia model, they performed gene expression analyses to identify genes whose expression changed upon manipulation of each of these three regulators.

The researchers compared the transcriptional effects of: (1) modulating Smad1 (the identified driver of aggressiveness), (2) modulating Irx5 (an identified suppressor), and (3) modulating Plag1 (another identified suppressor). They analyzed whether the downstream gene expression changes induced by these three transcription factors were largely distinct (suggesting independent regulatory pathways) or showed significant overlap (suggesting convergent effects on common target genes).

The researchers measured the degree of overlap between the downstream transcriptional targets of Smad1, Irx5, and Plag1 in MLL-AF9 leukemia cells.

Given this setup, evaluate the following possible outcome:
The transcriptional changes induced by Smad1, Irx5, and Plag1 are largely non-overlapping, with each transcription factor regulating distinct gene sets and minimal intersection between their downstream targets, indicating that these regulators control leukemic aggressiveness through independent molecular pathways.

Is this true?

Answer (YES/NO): NO